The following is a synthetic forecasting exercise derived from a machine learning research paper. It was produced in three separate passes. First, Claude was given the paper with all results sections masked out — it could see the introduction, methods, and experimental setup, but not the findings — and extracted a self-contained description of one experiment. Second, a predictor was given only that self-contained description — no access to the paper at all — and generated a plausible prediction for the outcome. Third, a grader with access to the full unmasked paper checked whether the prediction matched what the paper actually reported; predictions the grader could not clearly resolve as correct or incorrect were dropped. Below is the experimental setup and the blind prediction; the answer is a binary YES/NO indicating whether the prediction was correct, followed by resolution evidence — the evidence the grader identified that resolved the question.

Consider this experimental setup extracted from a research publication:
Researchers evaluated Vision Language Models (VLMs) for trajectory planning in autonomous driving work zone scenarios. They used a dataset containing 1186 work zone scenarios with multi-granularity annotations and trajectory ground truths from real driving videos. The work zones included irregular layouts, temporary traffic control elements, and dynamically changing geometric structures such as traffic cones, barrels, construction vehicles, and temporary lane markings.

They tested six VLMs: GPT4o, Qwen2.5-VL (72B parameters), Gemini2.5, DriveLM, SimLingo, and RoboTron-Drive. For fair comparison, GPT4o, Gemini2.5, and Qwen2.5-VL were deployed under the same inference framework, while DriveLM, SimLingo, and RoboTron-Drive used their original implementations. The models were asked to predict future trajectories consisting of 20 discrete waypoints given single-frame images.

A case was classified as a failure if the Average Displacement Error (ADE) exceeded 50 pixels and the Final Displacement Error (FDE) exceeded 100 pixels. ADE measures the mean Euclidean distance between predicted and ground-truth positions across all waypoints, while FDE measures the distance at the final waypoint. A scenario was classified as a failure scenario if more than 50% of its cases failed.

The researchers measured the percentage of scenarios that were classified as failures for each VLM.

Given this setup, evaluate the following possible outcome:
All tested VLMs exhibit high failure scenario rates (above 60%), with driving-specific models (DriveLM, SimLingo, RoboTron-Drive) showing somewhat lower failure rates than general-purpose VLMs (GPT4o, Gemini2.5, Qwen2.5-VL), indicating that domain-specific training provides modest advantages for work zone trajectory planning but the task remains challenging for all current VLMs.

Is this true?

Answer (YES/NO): NO